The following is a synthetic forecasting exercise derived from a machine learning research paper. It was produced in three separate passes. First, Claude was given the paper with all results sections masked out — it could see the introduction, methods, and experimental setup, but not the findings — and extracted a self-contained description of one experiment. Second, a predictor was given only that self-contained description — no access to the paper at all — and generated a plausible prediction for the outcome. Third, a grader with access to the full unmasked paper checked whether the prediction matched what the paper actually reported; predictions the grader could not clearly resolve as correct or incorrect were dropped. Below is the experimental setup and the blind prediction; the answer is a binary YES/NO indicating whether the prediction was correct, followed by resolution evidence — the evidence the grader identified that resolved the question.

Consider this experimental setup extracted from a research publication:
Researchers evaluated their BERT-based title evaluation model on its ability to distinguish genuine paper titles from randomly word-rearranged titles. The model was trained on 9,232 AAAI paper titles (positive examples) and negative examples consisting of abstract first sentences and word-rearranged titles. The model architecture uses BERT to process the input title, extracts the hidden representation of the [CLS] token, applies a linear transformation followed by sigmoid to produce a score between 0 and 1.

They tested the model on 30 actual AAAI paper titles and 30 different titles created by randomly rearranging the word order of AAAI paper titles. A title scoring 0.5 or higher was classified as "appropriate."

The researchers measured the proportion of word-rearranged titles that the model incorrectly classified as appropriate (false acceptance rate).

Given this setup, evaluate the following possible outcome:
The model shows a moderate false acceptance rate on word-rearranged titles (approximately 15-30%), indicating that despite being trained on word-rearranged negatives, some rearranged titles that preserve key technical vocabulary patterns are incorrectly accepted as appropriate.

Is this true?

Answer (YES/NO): NO